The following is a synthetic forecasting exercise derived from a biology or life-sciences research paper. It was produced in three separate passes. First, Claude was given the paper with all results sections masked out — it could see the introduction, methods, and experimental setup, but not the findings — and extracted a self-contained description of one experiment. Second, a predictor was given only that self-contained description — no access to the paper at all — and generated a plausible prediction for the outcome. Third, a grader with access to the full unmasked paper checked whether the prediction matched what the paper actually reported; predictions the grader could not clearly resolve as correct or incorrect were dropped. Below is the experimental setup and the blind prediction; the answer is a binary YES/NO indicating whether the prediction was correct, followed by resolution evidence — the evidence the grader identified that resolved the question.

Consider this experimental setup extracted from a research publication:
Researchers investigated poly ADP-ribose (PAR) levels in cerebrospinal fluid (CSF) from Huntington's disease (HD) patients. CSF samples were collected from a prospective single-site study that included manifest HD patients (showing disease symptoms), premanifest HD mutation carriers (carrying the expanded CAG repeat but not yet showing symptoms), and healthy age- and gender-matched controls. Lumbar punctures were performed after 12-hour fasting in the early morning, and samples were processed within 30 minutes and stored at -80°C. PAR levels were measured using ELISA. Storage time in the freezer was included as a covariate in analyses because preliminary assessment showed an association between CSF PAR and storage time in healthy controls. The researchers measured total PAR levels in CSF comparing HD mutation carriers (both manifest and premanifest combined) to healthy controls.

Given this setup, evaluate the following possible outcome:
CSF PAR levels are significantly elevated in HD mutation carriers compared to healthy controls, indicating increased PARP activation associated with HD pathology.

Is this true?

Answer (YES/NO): NO